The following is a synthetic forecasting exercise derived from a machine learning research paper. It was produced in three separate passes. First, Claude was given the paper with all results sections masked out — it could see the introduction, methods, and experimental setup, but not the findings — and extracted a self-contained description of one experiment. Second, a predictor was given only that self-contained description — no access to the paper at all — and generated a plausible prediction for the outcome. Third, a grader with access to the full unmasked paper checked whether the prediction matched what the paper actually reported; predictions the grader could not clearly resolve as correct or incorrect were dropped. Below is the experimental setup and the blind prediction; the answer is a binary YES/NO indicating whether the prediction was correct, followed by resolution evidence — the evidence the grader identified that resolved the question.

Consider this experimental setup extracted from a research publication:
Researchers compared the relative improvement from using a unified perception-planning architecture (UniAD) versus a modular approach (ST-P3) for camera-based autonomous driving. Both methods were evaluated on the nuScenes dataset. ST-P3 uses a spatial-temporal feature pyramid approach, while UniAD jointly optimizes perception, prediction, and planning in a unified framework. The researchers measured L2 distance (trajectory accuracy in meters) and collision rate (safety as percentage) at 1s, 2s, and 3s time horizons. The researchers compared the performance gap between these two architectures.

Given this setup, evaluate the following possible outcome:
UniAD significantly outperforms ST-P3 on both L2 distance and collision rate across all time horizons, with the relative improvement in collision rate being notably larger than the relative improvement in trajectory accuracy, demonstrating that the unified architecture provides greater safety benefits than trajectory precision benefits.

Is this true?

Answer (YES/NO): NO